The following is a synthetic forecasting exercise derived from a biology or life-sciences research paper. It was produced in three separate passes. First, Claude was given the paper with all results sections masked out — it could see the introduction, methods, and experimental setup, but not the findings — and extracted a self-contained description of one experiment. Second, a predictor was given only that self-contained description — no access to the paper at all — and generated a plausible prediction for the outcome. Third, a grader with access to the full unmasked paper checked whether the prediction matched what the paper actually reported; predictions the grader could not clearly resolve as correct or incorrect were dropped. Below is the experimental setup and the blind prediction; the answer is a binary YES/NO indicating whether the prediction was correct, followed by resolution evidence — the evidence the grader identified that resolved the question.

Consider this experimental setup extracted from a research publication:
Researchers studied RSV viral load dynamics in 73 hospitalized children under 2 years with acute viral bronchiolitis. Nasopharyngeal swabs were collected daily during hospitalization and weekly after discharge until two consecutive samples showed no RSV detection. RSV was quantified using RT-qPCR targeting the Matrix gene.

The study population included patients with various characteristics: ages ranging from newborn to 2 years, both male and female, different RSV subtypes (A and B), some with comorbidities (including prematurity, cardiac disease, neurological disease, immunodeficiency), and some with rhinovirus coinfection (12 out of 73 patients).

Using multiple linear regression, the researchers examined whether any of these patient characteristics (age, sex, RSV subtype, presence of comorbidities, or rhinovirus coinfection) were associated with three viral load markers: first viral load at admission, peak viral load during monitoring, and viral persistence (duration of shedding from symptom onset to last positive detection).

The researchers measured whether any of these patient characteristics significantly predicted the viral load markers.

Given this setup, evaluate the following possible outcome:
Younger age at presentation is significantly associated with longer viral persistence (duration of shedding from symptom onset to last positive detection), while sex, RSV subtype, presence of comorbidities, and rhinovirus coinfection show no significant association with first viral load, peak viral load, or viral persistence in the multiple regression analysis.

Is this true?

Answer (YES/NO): NO